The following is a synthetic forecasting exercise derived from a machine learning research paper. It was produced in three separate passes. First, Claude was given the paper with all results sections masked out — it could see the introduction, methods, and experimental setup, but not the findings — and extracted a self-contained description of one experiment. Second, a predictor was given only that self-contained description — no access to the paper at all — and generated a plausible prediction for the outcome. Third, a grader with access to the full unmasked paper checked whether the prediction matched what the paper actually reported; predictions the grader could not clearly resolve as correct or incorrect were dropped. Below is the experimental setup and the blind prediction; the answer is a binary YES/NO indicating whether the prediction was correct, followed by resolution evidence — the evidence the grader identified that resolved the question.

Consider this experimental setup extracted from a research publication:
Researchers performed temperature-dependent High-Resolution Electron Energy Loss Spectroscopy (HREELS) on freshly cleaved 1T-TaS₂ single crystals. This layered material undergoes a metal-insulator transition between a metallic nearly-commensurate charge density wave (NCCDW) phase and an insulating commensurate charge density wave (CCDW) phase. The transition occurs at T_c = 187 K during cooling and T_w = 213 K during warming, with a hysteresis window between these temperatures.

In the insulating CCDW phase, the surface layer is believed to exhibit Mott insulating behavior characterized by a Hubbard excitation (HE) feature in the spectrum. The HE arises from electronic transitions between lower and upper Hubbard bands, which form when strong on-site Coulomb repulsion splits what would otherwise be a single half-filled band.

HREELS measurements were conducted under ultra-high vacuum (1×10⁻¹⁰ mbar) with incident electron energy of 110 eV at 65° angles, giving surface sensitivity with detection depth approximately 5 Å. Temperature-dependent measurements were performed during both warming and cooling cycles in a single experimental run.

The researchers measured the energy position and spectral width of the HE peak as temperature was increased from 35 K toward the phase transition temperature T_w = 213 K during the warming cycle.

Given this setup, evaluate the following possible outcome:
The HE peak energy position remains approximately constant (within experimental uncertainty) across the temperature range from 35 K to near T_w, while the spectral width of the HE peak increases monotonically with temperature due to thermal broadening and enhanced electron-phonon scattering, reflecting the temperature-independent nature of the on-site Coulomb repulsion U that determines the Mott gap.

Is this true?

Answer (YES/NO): NO